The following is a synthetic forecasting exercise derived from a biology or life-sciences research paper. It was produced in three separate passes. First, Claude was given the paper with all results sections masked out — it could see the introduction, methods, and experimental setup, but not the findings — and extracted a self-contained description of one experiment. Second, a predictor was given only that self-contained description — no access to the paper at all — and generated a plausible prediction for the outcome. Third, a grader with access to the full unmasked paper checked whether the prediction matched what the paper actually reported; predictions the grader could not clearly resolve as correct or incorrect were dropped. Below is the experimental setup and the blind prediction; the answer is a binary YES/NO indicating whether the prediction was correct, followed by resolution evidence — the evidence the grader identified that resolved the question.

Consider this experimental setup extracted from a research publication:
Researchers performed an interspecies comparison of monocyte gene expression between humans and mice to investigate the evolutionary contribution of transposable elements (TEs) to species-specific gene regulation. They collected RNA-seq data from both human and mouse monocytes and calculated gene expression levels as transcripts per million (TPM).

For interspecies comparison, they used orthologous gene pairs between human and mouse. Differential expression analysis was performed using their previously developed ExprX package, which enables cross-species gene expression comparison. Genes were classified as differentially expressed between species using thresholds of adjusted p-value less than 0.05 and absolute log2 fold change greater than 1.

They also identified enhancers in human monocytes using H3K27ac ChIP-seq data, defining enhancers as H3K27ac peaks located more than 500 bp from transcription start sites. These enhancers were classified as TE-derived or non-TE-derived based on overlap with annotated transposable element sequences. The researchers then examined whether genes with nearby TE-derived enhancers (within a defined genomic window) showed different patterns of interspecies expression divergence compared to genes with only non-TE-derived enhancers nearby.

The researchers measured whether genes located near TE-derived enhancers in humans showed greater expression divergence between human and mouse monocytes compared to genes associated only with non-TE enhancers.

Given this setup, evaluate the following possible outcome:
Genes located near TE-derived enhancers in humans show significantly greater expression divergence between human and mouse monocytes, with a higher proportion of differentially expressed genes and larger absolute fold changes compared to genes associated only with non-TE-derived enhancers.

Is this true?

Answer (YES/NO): NO